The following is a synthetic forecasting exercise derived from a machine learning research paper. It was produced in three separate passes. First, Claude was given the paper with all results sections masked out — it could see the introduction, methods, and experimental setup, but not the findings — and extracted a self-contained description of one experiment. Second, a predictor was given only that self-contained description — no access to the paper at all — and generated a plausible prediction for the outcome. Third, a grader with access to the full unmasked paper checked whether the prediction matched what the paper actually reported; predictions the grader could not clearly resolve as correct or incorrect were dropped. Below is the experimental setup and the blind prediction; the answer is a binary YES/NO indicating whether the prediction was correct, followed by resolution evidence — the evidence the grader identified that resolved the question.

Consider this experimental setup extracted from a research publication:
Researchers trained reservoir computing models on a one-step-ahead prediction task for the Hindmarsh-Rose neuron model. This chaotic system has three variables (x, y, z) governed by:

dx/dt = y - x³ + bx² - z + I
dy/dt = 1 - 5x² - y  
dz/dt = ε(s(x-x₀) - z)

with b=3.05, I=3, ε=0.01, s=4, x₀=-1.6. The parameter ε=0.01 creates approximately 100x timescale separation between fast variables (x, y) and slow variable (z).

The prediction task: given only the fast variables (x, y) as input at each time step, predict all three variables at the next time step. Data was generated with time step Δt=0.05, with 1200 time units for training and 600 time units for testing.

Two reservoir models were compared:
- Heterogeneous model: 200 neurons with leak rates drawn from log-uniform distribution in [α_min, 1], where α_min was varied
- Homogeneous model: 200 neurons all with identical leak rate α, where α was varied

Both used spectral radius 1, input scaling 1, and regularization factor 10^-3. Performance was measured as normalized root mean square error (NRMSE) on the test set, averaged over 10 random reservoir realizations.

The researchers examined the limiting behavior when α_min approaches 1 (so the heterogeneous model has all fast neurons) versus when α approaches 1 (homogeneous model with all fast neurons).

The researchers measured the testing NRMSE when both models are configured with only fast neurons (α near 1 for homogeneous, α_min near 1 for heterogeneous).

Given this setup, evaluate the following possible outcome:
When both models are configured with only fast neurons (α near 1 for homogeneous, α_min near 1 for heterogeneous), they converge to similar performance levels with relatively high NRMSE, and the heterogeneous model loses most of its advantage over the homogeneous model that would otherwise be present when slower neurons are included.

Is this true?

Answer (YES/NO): YES